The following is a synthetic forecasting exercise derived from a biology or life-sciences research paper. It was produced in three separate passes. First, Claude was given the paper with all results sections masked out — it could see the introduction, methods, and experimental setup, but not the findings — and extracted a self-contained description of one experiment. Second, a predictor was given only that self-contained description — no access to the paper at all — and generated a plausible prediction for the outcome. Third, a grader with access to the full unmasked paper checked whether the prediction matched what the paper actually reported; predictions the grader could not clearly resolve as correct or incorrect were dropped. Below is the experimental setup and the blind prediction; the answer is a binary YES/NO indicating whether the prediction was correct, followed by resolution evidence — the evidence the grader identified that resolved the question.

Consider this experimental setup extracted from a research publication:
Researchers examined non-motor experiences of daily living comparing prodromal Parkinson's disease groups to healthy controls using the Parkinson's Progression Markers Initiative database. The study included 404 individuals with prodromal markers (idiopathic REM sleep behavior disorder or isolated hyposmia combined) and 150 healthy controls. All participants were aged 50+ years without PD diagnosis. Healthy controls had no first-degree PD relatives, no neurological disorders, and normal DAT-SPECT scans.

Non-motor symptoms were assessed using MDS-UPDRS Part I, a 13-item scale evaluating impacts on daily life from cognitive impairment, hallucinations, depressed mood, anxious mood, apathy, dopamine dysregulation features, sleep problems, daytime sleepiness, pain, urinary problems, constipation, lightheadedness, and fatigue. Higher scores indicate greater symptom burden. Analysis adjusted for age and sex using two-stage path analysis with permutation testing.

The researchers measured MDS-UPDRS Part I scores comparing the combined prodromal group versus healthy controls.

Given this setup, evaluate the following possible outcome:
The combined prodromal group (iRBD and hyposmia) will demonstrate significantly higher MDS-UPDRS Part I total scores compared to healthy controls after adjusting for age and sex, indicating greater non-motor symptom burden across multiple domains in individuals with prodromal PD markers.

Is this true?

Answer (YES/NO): YES